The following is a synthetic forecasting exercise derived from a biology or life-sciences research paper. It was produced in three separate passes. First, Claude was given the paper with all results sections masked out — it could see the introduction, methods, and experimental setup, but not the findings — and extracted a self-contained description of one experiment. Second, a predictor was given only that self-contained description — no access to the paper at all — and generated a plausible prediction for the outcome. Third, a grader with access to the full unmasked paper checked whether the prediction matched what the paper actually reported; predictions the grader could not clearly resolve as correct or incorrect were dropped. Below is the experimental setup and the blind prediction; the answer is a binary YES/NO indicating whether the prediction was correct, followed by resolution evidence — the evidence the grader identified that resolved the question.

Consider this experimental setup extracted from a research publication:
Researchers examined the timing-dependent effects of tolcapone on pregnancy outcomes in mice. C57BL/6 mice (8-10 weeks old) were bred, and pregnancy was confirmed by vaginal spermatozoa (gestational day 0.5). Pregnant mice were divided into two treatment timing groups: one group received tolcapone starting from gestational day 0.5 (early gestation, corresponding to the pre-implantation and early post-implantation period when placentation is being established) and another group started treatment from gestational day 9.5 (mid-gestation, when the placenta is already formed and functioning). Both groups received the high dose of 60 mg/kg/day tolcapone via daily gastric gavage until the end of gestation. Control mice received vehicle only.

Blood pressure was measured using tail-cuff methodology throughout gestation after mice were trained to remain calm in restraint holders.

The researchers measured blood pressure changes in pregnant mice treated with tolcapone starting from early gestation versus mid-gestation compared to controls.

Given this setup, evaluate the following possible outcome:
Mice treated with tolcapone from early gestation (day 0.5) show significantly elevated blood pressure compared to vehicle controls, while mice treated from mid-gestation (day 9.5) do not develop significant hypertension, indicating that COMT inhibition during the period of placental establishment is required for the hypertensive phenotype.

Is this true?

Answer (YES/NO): NO